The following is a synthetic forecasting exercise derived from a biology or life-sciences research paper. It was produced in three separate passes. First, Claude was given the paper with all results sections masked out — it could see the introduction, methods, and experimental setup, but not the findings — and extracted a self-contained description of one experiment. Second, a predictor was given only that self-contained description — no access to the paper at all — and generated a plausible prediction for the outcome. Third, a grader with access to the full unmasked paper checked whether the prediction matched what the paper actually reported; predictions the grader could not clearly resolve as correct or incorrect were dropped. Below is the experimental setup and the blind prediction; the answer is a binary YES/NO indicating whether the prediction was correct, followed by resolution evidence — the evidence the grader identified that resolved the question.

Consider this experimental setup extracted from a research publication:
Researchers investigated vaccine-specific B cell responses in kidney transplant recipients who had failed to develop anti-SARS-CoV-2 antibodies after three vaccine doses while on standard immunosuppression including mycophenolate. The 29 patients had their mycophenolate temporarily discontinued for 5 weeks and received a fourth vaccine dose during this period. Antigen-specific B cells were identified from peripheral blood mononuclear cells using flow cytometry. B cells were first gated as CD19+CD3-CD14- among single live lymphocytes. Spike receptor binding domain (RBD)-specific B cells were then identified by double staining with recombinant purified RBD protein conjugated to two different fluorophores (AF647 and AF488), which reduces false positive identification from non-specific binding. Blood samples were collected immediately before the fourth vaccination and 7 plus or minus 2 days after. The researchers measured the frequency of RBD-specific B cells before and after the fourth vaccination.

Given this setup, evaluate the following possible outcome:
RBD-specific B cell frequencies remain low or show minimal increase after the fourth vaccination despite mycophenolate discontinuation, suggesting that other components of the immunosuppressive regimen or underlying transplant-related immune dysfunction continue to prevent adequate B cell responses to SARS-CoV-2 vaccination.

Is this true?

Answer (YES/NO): NO